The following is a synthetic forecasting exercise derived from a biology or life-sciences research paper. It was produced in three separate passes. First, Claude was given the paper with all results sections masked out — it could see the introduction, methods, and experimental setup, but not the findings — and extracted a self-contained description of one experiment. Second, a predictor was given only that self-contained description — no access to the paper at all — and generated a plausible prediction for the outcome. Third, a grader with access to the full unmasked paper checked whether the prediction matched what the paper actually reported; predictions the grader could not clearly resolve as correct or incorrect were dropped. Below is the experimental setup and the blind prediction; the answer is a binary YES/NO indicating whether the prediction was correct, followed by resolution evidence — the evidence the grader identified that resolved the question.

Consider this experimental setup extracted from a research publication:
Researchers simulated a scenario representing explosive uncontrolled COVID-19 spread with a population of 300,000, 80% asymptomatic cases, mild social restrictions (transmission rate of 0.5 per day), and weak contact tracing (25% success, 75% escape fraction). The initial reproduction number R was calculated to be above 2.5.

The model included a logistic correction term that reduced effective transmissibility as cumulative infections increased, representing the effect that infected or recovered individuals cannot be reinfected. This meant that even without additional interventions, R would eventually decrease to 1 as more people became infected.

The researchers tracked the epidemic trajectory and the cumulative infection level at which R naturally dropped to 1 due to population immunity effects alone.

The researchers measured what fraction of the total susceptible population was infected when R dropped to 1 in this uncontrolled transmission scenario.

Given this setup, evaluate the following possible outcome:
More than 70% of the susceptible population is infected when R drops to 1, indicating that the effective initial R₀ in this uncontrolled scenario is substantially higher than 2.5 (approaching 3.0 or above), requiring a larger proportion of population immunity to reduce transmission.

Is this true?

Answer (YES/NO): NO